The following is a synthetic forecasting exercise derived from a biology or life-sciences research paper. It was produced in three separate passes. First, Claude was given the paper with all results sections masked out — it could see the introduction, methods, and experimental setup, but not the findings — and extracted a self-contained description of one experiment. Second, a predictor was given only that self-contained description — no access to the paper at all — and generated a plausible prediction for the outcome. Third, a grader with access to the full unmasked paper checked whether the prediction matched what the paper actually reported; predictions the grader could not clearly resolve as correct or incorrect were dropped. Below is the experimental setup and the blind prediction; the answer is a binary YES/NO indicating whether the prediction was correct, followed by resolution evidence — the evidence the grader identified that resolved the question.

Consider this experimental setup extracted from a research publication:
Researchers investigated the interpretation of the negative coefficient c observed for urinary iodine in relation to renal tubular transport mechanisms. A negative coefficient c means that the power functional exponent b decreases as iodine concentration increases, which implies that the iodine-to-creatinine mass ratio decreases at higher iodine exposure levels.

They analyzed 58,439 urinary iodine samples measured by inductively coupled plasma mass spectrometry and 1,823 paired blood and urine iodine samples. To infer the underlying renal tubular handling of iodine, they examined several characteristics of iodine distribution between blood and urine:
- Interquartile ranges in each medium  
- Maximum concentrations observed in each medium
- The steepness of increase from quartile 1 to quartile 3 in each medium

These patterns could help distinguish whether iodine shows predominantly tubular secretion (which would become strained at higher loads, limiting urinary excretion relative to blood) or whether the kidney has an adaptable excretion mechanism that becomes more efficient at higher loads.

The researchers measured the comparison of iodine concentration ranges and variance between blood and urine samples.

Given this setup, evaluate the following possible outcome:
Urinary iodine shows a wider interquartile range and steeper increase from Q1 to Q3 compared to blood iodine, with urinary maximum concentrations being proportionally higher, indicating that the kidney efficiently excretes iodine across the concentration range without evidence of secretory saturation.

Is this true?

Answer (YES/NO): NO